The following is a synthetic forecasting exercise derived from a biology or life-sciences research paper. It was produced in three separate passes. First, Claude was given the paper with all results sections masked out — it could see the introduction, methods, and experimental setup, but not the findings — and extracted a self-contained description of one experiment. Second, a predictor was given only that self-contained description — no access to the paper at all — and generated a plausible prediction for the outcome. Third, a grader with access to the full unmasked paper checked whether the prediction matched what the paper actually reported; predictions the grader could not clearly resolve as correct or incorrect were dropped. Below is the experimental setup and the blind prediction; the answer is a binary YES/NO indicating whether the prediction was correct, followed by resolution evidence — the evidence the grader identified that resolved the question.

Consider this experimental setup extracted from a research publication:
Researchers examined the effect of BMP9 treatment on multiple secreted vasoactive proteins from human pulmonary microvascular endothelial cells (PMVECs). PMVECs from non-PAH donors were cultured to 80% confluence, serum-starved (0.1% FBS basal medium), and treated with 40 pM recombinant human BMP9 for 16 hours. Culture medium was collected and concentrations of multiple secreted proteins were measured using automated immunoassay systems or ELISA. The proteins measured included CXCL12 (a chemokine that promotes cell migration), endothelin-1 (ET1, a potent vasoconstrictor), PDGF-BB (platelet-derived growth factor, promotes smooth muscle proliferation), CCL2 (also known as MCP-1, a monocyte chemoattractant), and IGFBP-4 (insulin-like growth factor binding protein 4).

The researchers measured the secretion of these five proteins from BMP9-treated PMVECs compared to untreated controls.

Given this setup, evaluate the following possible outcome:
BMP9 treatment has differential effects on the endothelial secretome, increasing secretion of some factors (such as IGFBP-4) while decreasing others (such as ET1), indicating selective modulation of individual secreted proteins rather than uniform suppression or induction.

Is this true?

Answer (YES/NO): NO